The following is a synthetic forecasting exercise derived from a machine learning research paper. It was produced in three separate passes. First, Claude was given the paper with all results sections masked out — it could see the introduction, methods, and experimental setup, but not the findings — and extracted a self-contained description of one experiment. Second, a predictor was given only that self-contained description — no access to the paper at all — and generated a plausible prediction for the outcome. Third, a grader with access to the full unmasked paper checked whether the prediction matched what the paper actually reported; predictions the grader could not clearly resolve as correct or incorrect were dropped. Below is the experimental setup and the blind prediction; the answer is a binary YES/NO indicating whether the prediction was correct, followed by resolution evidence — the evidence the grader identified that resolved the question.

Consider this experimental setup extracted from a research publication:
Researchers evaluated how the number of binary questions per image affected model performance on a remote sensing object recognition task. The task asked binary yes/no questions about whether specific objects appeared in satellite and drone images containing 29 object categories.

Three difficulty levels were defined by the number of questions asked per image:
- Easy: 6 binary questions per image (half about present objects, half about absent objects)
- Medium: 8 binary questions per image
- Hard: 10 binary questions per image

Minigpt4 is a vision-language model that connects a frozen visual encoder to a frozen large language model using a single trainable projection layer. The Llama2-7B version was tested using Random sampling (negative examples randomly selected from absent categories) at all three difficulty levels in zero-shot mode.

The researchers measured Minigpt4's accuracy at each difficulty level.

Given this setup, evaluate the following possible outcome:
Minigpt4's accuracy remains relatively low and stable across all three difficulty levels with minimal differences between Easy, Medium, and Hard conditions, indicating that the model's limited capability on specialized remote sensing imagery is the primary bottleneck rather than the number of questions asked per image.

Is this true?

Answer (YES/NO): NO